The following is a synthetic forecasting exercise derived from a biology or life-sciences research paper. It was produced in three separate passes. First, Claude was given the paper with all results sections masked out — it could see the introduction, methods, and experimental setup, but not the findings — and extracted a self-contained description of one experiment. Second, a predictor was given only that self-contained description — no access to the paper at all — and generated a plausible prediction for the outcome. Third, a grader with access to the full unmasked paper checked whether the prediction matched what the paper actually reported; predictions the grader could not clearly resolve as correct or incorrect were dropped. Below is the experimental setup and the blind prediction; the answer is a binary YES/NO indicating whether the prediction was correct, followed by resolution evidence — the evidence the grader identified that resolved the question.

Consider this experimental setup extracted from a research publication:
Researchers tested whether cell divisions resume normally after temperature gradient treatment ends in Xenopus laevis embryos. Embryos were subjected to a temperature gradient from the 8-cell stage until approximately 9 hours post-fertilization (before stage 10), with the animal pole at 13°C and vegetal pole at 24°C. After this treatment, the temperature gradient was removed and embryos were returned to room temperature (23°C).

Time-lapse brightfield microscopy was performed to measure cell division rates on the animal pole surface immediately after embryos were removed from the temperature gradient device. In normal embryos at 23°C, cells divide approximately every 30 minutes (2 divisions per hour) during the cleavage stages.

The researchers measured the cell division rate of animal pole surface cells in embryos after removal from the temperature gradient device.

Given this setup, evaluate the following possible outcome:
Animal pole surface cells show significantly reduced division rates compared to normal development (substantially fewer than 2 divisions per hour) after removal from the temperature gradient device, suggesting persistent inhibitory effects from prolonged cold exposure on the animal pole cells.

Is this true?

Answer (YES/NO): NO